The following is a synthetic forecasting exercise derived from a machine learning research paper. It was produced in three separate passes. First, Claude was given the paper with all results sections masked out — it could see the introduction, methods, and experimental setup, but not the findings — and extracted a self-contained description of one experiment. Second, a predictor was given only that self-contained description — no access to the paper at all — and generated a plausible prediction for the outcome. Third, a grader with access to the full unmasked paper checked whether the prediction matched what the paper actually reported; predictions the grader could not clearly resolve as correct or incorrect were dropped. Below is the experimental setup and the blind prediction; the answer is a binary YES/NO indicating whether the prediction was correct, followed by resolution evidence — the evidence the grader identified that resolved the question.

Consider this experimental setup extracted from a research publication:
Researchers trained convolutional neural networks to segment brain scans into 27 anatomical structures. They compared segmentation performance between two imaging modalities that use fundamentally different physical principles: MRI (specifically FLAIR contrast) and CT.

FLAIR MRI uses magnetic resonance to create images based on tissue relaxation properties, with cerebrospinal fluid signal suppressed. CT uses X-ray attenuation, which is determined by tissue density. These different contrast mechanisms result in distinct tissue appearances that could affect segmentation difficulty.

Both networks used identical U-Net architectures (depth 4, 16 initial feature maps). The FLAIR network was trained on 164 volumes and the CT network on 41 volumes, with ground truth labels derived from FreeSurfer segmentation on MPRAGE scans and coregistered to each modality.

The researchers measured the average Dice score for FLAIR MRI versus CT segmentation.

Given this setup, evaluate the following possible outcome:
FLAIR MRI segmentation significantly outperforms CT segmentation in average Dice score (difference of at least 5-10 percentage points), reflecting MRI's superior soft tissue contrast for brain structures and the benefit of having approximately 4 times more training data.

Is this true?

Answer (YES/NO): NO